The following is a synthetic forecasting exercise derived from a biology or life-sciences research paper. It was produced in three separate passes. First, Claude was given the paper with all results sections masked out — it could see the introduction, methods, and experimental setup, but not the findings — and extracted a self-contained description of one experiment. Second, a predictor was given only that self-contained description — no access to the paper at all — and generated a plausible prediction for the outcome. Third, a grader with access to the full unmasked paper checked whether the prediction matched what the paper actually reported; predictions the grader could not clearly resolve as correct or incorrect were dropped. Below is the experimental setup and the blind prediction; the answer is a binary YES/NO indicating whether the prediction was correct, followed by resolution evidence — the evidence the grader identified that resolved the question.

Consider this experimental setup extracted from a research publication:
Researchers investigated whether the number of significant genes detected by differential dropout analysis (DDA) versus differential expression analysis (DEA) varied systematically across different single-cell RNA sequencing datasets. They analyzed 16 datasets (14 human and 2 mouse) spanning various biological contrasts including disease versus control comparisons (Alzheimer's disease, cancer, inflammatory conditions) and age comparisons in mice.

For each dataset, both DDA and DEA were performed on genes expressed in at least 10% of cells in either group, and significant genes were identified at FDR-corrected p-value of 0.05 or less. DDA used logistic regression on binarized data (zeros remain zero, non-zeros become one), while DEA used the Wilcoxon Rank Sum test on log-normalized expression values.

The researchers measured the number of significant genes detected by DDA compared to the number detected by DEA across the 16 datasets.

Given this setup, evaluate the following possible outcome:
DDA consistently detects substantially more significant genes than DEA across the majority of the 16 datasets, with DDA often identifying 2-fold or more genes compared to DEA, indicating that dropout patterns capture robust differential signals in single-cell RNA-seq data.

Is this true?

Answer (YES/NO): NO